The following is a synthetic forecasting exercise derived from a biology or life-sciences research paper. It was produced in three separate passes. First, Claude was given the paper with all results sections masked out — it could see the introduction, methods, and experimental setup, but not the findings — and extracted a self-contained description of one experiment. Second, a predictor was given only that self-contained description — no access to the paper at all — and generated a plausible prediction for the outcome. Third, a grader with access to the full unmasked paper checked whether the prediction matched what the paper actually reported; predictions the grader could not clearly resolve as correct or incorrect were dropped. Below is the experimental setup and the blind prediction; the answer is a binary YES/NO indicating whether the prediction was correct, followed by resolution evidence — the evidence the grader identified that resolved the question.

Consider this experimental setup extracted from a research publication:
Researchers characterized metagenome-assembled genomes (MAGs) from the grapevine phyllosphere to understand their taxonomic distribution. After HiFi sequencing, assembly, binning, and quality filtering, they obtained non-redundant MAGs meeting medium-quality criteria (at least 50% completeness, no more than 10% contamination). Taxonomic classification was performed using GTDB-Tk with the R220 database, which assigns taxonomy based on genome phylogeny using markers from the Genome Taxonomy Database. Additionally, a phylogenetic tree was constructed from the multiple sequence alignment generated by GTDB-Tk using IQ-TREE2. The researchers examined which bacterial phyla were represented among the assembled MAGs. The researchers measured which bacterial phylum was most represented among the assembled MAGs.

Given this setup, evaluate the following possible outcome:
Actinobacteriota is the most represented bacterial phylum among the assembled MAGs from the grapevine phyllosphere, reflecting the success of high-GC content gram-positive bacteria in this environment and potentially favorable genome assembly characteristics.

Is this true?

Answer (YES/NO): NO